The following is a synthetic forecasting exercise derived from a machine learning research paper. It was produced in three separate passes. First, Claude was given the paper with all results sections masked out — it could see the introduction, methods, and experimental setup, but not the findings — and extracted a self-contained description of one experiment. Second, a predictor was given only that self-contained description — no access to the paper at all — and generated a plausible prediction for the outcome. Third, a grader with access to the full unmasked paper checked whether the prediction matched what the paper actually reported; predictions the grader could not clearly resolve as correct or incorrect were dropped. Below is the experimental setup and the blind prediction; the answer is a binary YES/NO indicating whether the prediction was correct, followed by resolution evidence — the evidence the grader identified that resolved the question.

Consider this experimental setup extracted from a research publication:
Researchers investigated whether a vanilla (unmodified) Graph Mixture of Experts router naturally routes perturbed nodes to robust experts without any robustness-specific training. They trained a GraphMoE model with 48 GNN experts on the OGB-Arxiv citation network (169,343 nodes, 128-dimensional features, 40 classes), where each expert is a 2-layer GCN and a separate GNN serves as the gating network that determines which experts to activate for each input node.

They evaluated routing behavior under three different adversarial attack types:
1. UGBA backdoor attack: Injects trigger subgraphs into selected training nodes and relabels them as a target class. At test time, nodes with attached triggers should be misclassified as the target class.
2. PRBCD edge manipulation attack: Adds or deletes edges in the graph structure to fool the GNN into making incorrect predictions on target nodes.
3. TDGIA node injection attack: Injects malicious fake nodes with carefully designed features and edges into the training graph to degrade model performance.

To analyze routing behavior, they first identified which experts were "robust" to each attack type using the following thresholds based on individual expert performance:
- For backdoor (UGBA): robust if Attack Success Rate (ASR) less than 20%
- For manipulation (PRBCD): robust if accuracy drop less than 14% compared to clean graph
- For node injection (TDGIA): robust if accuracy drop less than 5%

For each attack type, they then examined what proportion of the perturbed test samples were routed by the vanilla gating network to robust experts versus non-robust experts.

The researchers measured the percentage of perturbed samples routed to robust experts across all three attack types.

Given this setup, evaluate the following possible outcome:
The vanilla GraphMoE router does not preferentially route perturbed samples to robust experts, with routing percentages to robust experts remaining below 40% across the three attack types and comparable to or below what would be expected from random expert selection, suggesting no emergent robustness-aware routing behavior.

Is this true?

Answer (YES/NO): YES